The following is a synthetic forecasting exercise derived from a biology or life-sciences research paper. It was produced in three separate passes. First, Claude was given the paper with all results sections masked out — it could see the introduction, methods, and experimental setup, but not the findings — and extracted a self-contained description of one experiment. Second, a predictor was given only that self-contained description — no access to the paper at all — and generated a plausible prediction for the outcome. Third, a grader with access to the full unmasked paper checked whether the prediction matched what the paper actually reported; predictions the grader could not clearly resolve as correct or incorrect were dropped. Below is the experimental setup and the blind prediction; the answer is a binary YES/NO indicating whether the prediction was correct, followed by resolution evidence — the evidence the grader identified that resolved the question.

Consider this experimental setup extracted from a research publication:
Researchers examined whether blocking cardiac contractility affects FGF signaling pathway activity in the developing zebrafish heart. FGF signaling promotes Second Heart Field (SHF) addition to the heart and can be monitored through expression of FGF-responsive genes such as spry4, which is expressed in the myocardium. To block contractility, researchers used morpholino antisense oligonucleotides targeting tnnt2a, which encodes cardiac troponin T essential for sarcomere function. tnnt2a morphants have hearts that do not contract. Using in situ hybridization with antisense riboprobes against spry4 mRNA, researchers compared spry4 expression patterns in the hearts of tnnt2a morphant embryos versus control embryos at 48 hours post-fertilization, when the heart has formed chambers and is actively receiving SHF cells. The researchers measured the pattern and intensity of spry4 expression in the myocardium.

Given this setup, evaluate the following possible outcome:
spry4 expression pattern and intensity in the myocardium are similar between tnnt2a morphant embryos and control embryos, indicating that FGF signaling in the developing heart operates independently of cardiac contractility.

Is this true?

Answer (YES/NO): NO